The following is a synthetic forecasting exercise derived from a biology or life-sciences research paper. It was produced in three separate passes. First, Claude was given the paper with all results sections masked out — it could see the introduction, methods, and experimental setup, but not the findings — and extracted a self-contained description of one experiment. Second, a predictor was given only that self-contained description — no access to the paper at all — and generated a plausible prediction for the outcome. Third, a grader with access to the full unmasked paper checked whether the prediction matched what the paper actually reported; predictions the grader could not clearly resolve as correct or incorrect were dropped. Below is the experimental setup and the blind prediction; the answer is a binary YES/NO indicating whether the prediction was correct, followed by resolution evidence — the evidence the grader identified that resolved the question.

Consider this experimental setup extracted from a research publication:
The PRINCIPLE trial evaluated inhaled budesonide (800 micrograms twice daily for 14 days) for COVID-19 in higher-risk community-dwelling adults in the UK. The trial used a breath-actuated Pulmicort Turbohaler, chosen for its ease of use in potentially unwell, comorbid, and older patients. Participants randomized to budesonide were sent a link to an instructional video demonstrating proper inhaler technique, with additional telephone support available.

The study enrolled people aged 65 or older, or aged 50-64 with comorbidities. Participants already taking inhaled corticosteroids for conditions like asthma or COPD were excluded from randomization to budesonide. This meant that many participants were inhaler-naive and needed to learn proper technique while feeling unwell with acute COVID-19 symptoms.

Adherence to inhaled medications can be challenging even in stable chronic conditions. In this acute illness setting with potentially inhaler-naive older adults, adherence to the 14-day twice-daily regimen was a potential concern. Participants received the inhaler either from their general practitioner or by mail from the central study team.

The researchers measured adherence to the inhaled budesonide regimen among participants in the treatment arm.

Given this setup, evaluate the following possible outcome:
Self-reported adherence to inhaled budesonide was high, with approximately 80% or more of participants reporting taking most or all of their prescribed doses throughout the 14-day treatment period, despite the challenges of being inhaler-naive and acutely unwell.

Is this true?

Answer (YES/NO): NO